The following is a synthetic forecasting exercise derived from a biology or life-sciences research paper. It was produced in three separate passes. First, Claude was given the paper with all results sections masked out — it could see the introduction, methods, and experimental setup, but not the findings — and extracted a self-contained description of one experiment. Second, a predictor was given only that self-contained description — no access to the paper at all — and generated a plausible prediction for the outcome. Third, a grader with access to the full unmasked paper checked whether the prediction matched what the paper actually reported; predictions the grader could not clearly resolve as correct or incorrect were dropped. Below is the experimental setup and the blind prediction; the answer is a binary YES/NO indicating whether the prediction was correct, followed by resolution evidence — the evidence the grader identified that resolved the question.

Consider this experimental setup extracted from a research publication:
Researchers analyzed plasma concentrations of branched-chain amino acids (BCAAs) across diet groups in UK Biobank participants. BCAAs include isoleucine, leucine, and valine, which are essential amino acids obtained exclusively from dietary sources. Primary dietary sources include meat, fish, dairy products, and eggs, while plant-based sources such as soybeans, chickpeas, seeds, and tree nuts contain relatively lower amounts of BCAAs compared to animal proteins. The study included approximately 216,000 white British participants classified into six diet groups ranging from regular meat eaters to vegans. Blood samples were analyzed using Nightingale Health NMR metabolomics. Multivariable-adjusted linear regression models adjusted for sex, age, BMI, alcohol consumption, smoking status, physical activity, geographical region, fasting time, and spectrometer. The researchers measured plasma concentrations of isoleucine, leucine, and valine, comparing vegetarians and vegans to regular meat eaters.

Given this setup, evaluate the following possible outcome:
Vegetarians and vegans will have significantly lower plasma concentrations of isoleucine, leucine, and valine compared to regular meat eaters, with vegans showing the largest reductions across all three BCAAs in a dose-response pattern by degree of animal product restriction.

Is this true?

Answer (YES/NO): YES